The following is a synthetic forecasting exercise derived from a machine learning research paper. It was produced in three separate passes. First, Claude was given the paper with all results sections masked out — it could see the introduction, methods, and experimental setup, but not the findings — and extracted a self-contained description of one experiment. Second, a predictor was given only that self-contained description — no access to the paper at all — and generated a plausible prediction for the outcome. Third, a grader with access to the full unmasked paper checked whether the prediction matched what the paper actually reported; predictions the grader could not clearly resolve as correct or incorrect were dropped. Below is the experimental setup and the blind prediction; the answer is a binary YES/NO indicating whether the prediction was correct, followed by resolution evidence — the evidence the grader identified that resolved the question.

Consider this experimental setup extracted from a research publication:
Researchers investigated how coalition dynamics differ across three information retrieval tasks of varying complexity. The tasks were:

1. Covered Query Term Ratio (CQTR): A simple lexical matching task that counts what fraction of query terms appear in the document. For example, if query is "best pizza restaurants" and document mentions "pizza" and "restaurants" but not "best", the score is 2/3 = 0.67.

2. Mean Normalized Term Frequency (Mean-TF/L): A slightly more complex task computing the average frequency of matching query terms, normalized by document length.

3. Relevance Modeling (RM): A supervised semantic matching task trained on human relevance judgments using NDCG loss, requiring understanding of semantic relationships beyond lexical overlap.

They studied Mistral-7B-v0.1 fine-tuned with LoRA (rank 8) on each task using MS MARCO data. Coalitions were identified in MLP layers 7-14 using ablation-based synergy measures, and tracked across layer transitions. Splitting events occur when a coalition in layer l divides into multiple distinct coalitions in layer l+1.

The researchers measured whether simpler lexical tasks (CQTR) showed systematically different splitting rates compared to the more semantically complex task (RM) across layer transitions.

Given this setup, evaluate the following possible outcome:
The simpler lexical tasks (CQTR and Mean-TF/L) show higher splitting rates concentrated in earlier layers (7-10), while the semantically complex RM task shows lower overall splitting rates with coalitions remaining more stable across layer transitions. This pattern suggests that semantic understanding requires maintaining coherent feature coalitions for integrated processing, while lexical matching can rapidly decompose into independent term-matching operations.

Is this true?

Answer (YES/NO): NO